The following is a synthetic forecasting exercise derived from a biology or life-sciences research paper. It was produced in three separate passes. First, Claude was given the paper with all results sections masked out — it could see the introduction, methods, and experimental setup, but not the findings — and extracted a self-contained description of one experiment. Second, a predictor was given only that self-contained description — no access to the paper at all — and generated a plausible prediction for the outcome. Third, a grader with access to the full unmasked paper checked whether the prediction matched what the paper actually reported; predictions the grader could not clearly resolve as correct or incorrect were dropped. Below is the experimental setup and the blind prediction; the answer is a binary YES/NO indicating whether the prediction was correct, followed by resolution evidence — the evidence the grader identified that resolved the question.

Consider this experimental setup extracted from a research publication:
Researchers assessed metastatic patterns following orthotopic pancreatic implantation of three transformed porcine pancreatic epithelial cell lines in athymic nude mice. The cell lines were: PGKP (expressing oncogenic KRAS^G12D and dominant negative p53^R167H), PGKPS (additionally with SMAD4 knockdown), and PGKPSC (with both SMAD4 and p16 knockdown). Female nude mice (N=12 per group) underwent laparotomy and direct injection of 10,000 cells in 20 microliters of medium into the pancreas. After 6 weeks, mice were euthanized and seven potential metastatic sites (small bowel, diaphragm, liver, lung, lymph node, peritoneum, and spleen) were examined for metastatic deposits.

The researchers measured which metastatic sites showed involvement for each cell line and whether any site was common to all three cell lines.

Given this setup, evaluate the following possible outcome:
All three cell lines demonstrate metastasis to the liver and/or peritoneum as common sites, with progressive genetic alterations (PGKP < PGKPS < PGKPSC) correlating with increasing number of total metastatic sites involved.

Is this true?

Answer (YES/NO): NO